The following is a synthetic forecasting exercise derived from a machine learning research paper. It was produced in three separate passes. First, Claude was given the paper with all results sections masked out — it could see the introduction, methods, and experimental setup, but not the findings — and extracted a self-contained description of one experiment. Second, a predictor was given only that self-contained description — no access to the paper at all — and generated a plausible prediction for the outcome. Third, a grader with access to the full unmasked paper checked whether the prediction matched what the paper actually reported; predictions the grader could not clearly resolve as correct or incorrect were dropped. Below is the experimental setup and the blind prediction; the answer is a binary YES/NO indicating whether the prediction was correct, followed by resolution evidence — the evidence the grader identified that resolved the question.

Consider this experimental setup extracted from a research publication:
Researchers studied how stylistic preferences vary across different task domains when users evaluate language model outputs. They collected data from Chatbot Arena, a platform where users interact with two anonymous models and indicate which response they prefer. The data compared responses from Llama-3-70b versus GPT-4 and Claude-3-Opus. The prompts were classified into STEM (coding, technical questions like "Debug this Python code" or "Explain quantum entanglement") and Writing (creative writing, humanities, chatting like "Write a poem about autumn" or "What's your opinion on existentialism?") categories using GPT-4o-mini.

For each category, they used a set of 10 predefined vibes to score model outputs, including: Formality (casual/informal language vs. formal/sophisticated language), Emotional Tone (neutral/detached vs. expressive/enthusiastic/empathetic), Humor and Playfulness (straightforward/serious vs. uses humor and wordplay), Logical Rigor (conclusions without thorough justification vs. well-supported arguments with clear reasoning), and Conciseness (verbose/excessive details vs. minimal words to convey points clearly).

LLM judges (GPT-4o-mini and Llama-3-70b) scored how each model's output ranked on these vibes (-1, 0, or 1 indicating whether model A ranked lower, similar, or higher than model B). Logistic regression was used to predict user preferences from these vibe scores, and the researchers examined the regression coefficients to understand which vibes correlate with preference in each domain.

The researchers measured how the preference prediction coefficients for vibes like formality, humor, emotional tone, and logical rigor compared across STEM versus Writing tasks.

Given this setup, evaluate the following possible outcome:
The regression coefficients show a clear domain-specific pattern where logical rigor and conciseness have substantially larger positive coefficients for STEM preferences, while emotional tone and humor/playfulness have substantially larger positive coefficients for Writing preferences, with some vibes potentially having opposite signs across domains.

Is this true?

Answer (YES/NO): NO